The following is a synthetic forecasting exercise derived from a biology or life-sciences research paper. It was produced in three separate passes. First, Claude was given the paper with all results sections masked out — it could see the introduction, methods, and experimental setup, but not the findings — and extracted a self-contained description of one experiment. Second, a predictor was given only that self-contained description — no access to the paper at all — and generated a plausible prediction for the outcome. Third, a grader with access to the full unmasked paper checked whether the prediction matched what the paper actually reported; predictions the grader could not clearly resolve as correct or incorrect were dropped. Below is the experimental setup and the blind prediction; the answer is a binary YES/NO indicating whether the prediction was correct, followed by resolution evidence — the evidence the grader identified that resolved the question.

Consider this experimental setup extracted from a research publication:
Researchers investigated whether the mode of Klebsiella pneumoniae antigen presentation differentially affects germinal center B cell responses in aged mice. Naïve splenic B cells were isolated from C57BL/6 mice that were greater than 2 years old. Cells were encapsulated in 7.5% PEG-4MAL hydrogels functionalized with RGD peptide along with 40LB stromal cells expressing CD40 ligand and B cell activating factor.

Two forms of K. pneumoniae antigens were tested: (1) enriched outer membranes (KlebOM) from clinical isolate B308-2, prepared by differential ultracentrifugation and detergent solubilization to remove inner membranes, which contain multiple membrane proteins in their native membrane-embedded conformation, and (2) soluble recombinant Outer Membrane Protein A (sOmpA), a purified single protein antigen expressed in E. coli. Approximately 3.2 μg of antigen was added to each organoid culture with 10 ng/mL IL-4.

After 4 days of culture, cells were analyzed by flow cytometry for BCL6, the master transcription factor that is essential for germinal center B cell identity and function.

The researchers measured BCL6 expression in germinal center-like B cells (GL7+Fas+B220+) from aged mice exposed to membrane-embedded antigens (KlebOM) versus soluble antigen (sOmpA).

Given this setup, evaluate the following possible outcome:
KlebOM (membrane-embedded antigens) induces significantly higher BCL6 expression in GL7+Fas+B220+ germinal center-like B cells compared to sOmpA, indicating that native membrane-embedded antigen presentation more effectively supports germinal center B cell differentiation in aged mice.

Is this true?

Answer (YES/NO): NO